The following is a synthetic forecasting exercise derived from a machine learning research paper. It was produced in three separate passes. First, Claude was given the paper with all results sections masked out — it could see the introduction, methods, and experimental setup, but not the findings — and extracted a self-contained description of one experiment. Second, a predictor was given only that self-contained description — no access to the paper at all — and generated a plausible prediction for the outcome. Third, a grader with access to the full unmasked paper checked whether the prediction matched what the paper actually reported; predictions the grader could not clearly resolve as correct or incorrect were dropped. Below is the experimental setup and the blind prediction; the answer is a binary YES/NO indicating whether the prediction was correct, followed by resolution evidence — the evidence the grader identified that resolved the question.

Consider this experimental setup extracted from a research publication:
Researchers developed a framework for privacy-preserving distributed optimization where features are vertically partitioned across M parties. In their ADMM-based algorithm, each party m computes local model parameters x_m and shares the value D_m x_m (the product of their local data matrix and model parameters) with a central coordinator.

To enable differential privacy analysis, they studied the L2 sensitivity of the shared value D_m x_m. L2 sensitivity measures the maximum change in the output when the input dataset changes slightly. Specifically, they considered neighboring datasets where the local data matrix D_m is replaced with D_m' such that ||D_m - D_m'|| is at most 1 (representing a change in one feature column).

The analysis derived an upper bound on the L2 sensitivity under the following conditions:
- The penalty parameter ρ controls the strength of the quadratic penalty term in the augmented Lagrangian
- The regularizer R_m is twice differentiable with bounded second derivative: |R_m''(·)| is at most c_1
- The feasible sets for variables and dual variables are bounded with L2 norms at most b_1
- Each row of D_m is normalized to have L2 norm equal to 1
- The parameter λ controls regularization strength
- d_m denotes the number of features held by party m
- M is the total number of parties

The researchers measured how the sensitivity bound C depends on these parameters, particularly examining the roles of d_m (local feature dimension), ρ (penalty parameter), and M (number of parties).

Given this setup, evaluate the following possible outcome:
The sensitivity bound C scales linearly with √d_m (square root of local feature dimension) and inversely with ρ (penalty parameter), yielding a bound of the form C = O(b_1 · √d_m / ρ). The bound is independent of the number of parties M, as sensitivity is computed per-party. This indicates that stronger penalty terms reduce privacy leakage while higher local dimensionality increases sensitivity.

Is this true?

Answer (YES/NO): NO